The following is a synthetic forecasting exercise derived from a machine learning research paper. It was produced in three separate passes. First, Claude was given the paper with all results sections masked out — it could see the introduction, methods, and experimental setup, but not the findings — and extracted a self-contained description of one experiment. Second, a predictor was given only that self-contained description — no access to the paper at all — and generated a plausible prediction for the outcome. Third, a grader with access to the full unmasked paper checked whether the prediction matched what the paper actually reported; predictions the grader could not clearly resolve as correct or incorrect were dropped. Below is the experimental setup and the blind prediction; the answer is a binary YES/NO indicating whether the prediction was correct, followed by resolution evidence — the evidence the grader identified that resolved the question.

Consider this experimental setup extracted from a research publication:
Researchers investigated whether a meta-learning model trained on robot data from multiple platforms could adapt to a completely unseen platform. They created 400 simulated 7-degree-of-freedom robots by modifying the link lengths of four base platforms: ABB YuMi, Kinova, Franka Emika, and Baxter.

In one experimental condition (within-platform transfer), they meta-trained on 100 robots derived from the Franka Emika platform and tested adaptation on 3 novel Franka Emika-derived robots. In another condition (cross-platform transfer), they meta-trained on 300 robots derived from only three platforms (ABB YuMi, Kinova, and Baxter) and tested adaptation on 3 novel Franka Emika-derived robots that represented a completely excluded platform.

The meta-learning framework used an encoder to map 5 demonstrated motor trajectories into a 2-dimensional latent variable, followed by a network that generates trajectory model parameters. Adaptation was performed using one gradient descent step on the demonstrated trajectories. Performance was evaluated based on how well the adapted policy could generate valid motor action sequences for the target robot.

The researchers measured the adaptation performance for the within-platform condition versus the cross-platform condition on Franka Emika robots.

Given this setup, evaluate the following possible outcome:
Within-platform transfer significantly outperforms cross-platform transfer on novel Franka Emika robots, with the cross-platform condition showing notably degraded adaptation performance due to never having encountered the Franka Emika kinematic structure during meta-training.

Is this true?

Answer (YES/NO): YES